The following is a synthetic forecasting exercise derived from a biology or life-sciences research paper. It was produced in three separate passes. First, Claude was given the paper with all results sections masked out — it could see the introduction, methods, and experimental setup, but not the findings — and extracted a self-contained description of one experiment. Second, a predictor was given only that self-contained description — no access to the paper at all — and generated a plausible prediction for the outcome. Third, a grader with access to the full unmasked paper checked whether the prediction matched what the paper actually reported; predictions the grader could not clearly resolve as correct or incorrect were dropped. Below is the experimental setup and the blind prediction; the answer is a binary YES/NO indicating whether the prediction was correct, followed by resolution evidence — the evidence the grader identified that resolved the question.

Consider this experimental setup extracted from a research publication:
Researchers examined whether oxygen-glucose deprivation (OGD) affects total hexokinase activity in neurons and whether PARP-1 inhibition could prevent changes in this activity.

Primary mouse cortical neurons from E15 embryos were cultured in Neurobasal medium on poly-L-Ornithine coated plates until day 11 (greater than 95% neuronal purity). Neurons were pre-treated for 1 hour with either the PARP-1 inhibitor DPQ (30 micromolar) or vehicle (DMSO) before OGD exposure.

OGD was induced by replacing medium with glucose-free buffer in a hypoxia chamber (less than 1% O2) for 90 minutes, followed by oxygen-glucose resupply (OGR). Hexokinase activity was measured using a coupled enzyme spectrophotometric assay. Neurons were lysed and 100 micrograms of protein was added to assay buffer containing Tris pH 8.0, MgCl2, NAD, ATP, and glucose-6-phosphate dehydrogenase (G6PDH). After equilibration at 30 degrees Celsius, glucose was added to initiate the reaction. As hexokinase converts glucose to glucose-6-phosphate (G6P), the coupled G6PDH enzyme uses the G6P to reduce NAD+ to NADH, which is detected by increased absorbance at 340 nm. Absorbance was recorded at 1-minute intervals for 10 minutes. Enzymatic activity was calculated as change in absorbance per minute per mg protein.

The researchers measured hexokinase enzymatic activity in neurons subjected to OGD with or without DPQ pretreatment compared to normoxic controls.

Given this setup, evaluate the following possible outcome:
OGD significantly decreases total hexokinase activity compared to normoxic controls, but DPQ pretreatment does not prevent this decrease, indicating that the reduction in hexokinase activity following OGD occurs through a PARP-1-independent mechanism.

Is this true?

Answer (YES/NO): NO